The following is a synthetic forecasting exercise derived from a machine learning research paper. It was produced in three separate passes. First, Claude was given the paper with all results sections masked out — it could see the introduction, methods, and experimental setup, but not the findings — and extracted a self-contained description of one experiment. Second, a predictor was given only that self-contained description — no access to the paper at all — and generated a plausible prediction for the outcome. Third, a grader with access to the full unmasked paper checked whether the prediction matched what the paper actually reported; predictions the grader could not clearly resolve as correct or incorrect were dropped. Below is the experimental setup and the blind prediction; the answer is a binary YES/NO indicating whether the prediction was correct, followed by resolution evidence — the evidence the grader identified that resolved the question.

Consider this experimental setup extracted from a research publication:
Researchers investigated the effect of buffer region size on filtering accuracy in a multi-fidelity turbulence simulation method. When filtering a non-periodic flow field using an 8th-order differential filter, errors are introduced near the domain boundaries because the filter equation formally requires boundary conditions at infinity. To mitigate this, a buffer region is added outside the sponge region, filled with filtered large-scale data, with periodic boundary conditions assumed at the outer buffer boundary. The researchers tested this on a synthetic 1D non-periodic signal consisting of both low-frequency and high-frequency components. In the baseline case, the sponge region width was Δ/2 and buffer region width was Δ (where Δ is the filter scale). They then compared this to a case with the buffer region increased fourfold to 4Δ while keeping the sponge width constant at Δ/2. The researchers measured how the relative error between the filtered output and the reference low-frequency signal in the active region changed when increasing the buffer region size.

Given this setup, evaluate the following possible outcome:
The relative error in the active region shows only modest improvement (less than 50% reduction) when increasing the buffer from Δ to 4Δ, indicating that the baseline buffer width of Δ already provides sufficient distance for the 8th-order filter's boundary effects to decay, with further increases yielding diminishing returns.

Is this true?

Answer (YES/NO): NO